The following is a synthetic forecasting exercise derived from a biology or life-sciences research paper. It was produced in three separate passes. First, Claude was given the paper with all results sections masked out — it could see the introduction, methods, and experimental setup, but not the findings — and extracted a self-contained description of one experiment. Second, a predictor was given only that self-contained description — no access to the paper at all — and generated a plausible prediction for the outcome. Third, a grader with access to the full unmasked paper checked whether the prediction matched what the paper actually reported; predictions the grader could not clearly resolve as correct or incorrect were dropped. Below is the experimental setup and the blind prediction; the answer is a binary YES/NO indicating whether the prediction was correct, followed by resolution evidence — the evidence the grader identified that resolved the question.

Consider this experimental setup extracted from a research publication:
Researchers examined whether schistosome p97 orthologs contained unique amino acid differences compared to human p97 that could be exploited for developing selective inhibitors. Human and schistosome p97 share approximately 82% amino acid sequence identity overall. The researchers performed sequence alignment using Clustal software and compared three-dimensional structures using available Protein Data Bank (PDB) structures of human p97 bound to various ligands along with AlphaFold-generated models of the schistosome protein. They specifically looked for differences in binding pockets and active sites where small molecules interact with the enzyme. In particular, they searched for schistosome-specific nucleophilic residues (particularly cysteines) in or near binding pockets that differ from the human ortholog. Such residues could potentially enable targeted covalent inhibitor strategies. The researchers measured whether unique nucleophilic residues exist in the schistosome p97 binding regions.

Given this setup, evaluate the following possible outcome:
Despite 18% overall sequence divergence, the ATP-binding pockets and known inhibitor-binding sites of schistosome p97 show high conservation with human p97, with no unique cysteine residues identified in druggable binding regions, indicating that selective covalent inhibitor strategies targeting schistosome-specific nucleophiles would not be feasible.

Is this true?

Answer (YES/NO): YES